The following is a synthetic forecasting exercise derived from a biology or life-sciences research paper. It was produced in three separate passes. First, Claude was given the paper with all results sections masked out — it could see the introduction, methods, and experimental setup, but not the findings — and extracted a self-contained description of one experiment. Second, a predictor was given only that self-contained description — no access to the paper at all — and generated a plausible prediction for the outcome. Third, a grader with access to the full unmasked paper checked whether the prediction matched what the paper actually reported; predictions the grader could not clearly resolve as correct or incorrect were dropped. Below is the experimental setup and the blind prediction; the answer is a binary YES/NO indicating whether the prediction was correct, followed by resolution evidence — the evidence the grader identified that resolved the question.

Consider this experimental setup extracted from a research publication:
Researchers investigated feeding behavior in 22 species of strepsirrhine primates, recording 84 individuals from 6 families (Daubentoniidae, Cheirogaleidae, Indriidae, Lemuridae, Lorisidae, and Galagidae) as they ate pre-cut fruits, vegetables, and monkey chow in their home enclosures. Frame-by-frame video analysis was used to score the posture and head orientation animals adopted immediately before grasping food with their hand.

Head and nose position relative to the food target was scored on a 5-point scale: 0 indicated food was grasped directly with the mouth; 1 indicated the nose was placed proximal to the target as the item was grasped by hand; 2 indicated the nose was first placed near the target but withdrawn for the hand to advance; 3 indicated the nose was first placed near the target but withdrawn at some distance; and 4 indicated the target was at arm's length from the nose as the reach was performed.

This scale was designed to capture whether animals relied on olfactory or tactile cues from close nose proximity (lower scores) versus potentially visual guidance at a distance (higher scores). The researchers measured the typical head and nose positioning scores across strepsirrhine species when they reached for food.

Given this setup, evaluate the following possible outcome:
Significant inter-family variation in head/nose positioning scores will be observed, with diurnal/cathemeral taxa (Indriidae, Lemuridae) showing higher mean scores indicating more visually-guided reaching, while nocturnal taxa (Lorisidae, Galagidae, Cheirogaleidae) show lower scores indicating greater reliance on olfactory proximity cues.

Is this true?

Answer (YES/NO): NO